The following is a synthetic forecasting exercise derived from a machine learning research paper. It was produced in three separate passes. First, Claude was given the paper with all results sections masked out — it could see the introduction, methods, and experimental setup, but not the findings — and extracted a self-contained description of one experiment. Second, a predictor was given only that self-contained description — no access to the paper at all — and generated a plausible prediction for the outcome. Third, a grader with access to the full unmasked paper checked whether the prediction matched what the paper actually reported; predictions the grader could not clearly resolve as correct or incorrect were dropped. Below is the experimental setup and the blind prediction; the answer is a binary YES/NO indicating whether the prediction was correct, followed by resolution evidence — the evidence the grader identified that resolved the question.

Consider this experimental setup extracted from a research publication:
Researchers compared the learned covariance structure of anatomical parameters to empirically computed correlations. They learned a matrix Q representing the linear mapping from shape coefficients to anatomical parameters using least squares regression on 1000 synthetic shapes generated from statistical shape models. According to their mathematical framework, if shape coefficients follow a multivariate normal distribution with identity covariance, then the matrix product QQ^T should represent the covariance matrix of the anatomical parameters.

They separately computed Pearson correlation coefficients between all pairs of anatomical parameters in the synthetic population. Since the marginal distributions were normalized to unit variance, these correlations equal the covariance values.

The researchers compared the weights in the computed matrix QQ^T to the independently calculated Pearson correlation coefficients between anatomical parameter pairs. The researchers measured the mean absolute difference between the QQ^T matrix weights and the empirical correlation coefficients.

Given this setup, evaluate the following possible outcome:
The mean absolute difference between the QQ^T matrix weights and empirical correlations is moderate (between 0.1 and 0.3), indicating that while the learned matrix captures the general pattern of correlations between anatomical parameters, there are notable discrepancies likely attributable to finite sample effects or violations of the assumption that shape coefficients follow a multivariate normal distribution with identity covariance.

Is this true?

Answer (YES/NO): NO